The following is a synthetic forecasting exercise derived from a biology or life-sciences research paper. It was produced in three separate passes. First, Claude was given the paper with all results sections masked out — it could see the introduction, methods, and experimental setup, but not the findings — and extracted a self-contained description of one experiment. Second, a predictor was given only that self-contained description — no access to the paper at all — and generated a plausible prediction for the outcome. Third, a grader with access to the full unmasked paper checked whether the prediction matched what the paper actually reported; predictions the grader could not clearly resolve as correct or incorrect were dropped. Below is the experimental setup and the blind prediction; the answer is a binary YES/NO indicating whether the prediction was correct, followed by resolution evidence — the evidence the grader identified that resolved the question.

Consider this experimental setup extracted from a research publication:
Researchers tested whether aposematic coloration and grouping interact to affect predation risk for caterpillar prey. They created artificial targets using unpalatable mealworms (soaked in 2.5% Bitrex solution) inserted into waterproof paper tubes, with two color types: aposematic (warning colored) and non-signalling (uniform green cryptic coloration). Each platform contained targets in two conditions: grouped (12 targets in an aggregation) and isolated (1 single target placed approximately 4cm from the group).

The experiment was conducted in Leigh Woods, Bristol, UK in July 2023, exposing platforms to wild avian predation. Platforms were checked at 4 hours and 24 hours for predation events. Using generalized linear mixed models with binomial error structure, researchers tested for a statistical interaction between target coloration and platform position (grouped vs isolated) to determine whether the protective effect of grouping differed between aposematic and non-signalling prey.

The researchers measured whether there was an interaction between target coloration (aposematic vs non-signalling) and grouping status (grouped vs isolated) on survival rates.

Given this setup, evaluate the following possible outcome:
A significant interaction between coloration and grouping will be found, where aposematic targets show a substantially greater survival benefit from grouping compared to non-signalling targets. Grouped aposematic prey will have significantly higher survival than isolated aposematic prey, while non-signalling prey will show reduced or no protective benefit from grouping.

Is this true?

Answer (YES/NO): YES